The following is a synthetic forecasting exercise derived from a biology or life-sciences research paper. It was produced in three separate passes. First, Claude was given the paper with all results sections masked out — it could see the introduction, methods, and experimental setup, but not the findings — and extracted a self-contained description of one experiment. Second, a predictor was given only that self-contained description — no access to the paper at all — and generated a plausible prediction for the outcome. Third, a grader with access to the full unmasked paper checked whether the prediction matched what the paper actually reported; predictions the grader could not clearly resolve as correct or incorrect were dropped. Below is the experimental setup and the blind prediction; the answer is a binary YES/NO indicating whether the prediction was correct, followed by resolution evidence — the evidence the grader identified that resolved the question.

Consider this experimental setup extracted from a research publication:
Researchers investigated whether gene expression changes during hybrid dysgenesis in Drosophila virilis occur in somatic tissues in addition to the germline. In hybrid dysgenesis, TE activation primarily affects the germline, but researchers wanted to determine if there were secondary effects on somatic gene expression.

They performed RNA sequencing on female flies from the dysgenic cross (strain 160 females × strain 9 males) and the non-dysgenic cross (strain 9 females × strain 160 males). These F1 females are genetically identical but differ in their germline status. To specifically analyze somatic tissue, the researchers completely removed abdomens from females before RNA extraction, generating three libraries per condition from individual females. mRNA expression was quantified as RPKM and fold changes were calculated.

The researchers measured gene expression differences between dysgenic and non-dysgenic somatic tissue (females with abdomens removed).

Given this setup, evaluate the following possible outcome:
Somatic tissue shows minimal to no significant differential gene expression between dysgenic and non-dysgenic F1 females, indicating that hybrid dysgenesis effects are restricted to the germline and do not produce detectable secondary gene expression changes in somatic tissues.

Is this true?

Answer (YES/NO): YES